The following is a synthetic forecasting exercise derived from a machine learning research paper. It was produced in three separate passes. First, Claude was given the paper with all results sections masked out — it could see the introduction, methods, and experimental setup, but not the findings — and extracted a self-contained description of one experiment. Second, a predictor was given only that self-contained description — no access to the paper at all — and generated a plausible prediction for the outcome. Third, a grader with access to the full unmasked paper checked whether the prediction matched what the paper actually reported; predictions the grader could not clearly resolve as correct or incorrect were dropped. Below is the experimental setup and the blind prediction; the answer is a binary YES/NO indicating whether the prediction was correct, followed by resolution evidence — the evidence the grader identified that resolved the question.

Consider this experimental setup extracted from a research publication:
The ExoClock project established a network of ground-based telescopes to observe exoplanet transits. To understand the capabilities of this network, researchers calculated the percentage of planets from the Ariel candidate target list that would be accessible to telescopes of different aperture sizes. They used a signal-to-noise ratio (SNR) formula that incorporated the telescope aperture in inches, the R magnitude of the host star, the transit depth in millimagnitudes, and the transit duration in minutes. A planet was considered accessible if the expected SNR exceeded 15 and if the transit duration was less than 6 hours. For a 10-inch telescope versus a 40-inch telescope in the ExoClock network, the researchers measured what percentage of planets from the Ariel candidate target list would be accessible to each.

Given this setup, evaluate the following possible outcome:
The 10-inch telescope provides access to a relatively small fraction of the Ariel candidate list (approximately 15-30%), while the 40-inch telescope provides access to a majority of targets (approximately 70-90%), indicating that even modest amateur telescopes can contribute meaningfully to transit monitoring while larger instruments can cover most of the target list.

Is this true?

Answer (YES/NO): NO